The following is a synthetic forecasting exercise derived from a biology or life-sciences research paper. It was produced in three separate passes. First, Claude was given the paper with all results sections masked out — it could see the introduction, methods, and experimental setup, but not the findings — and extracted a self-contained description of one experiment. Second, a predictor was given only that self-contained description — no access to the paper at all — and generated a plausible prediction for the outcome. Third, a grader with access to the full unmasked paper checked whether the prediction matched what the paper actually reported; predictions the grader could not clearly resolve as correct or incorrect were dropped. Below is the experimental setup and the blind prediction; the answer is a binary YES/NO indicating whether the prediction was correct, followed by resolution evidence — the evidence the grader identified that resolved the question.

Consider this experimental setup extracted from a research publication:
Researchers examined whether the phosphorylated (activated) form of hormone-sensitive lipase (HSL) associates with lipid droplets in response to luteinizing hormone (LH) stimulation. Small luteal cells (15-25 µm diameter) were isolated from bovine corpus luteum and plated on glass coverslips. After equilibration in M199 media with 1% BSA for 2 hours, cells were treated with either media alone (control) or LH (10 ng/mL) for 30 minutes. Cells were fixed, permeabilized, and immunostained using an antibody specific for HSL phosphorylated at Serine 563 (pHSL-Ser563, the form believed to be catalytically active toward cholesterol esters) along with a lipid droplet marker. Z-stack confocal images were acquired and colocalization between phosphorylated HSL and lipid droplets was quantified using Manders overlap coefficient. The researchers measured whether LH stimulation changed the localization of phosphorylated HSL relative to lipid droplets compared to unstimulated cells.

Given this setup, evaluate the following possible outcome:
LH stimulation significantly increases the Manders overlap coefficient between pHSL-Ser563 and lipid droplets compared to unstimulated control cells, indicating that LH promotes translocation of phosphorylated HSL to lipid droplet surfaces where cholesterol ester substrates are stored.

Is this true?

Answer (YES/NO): YES